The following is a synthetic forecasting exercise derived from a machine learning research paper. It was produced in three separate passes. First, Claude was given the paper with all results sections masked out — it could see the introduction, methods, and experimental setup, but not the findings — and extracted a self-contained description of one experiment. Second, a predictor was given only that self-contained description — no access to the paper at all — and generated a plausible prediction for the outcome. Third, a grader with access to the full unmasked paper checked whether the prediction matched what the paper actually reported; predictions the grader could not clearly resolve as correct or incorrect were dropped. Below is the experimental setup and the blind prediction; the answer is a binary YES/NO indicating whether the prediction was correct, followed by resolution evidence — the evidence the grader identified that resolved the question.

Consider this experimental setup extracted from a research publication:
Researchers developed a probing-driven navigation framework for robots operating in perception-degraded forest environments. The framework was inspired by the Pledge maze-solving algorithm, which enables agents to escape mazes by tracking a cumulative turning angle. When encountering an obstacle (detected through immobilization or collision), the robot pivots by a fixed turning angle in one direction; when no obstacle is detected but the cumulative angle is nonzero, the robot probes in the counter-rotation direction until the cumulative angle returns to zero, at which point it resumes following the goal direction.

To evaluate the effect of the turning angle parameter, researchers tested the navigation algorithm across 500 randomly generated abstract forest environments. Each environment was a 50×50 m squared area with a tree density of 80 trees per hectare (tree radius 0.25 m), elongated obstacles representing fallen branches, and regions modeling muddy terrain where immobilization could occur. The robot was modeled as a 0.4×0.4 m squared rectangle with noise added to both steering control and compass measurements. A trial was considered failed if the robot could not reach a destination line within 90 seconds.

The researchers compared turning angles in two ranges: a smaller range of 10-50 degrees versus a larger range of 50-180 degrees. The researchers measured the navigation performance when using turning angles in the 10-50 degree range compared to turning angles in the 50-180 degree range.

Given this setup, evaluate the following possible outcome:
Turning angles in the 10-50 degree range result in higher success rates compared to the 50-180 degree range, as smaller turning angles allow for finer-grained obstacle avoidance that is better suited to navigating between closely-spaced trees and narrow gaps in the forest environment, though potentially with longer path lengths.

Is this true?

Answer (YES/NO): YES